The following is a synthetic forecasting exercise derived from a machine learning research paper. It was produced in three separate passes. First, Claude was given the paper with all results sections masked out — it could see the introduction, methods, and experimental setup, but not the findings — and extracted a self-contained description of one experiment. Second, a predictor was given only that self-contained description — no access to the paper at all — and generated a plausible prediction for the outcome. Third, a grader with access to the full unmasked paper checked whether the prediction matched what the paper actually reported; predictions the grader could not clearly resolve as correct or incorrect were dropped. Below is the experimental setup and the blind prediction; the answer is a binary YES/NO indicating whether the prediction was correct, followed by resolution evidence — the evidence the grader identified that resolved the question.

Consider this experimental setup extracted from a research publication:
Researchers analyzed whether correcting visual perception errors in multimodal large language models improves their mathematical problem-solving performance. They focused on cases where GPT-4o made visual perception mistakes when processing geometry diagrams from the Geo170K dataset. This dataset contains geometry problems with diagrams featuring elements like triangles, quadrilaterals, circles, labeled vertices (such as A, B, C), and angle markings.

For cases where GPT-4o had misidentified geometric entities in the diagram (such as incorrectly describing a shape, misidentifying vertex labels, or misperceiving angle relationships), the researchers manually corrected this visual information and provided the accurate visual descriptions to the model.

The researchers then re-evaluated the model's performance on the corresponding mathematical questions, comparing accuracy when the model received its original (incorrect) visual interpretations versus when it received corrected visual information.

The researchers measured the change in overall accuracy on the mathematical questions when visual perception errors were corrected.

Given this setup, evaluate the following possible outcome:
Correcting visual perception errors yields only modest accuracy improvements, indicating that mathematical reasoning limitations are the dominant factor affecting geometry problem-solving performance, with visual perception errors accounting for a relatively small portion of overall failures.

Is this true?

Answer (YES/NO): NO